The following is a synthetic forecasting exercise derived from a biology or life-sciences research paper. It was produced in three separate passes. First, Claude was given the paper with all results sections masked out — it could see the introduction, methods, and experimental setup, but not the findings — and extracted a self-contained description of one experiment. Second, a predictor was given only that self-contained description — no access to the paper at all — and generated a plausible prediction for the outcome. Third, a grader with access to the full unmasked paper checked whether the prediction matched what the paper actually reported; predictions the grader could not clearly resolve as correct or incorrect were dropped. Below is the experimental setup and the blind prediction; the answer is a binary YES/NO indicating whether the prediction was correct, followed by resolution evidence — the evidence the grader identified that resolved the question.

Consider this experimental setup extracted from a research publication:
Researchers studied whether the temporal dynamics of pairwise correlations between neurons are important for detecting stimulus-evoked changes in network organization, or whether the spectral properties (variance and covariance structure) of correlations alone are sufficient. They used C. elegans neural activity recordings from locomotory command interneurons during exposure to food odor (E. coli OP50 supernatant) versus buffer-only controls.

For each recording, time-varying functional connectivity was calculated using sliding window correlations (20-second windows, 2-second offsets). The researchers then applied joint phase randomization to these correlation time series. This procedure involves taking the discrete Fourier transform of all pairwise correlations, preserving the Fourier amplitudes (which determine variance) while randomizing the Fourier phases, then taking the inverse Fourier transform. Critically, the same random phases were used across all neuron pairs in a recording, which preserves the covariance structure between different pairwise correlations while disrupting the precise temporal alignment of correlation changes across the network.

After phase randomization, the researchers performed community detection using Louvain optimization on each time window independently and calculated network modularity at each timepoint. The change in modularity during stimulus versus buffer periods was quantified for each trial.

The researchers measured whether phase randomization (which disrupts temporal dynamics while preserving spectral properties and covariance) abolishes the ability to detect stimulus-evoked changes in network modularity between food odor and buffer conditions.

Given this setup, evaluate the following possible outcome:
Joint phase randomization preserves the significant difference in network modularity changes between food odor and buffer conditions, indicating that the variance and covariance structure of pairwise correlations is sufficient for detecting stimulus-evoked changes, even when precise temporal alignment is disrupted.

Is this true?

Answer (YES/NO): NO